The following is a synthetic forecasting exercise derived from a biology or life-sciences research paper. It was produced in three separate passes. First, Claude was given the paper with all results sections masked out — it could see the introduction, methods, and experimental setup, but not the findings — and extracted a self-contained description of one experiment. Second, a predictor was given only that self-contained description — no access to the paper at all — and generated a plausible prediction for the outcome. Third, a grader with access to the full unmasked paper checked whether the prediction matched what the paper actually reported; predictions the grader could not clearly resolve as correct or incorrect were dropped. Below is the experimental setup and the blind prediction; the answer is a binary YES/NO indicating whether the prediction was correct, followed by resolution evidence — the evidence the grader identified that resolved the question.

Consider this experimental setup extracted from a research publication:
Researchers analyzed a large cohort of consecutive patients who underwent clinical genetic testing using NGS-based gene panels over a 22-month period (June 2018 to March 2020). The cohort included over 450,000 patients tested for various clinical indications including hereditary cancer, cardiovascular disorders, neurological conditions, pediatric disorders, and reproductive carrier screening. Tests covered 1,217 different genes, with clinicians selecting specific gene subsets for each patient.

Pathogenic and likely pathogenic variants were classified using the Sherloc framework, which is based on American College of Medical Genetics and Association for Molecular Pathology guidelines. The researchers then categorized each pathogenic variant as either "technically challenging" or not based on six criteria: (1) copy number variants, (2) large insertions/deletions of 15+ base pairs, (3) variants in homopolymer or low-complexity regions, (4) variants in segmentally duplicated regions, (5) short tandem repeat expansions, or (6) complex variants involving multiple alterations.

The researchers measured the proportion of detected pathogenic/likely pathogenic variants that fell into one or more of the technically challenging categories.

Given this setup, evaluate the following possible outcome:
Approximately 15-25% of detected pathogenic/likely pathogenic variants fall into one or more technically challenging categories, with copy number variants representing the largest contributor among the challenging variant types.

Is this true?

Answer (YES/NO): NO